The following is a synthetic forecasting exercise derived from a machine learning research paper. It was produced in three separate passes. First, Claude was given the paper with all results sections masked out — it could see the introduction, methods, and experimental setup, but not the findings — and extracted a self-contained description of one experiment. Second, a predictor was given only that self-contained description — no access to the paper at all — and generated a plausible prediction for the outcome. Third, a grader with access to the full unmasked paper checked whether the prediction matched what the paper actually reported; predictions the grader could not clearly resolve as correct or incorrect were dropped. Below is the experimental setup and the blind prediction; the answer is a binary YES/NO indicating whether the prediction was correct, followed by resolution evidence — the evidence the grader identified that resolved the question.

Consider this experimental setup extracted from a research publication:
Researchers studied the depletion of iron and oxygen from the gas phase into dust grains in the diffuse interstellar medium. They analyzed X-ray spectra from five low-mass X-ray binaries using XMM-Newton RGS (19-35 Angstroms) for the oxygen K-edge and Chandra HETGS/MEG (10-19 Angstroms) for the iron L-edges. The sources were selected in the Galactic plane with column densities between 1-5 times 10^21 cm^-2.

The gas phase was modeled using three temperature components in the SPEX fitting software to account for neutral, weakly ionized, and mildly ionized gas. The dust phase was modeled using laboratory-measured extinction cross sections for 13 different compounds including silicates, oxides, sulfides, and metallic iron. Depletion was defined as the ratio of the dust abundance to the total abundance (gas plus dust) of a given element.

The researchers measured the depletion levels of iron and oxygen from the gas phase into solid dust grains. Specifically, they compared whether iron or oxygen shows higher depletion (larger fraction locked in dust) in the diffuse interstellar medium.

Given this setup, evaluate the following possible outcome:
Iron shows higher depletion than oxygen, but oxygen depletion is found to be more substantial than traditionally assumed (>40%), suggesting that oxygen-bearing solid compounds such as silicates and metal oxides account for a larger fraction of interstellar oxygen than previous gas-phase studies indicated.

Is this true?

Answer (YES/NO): NO